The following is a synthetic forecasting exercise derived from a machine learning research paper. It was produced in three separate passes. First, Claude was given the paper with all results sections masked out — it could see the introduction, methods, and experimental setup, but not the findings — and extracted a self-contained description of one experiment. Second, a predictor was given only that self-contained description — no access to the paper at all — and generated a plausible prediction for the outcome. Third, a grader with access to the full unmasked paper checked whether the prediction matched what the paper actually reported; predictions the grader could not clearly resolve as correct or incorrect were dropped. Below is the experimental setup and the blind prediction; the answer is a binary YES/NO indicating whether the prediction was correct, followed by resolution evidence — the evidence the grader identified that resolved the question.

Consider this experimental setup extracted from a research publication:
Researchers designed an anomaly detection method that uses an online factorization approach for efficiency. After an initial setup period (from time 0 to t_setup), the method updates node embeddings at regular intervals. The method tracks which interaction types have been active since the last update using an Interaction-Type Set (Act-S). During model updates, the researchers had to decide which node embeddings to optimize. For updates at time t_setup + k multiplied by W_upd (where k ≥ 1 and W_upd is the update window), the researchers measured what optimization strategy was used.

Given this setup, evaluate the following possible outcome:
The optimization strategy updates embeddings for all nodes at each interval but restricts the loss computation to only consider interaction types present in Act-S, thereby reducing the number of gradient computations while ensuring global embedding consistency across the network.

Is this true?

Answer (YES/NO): NO